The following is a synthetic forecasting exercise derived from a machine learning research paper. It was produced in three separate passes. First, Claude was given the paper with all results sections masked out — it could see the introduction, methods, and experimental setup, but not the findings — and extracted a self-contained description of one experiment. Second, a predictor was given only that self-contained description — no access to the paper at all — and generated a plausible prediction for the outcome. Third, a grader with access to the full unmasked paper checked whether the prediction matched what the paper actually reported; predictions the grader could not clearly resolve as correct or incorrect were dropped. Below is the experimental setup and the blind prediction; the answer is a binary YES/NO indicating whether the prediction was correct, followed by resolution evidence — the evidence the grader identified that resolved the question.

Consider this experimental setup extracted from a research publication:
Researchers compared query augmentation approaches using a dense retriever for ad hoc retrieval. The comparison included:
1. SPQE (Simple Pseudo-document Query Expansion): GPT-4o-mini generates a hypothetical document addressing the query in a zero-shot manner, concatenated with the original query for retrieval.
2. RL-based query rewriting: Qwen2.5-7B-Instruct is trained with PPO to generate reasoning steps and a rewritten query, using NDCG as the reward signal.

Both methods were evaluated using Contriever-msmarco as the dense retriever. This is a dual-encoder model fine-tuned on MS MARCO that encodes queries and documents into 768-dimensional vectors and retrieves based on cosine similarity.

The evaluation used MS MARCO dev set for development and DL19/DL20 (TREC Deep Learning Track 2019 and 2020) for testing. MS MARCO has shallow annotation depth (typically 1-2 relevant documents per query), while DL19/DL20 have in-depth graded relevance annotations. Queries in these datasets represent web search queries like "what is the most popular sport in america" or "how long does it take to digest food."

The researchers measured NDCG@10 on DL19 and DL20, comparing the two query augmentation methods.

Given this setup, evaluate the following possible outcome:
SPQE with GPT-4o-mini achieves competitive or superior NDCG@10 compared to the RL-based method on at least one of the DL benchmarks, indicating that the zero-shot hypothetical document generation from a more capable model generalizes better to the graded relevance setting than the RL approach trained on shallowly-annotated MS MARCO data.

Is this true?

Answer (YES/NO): YES